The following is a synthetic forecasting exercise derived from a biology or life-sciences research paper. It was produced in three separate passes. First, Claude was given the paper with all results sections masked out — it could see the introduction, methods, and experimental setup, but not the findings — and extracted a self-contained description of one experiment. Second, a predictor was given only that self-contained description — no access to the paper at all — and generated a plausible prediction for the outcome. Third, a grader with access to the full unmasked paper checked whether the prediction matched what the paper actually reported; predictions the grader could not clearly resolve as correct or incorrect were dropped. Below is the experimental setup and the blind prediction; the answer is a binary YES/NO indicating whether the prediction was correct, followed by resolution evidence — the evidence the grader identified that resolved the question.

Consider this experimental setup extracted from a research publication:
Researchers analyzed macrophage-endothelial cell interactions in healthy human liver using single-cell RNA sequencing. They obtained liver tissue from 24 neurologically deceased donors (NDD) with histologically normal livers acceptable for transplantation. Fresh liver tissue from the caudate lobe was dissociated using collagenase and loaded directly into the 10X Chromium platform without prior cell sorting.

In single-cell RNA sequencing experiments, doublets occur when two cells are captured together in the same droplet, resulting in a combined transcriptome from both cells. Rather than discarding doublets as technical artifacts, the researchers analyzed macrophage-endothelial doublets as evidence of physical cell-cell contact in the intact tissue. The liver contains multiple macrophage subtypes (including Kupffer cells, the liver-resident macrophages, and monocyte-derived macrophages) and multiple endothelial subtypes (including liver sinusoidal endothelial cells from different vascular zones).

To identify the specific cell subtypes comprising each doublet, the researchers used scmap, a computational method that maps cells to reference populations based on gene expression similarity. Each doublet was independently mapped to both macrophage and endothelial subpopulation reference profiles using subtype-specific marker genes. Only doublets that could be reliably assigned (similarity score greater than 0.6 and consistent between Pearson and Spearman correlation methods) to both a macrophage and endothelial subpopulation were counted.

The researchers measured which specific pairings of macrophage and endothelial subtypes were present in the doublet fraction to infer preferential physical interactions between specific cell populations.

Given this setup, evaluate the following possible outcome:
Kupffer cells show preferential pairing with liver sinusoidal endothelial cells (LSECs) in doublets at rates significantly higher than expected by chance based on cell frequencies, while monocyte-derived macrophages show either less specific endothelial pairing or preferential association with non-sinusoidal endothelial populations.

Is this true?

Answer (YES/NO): YES